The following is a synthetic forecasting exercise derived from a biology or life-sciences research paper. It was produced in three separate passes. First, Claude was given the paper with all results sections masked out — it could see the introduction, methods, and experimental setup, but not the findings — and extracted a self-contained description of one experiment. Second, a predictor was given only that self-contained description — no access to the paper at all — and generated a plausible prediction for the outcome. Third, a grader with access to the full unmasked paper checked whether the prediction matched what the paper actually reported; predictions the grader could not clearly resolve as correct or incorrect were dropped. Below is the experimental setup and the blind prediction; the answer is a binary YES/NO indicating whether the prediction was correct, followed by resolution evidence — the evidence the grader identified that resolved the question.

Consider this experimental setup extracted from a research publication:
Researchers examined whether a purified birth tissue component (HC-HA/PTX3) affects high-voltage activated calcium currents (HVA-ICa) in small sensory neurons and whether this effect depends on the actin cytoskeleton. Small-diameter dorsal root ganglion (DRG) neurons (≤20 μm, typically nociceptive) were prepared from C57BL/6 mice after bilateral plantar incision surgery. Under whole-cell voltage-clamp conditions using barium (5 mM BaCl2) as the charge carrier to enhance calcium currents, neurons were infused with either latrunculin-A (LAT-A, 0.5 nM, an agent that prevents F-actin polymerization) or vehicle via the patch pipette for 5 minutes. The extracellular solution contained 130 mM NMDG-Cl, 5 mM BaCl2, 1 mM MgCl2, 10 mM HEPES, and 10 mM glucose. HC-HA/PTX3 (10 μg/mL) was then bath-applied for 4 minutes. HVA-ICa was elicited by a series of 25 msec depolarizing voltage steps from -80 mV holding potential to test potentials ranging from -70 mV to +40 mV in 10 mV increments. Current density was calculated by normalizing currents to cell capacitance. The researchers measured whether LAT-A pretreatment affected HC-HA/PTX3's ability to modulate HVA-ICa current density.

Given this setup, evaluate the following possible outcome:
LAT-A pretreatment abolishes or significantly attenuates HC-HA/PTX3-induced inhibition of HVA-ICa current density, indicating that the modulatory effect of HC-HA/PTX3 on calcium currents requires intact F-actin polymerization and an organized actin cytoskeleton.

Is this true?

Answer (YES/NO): YES